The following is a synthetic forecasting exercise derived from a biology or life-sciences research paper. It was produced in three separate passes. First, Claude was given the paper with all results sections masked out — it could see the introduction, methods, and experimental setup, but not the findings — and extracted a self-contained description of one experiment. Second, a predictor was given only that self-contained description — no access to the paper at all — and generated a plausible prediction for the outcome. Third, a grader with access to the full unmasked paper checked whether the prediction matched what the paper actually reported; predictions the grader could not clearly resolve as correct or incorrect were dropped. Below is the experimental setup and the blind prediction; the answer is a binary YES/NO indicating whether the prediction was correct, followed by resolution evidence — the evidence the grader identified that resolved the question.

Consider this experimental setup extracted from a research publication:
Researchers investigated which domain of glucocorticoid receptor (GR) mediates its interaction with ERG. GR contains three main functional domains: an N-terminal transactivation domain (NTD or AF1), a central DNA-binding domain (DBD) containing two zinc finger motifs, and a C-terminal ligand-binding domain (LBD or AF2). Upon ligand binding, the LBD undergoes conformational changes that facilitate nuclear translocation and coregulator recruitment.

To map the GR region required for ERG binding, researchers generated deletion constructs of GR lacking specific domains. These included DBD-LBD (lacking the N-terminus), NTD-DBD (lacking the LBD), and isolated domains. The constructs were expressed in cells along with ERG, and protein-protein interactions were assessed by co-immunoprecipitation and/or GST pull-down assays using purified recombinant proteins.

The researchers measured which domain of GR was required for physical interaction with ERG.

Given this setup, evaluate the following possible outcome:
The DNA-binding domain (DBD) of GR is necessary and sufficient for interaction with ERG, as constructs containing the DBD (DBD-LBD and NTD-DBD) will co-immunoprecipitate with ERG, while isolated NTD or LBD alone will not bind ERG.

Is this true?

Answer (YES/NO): NO